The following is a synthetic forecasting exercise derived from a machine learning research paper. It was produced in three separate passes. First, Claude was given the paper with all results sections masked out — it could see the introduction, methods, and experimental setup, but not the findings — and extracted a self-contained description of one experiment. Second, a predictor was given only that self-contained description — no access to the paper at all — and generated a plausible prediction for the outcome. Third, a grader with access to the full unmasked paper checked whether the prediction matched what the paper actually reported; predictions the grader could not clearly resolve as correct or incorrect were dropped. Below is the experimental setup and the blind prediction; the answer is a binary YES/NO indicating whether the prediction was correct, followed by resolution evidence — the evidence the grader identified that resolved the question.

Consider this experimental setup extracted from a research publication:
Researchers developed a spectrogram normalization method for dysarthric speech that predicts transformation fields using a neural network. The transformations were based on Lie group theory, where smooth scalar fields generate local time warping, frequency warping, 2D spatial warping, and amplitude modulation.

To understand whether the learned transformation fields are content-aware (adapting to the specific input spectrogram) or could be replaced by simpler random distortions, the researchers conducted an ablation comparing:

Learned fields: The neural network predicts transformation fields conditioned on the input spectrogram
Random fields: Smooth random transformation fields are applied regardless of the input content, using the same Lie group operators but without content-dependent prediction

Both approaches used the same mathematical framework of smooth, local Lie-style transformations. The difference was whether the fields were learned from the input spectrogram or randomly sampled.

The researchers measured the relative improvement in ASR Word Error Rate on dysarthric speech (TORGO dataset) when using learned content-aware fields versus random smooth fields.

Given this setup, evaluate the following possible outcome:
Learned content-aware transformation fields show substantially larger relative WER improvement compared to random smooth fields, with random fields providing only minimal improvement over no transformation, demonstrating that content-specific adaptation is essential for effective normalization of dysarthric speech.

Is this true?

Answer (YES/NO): NO